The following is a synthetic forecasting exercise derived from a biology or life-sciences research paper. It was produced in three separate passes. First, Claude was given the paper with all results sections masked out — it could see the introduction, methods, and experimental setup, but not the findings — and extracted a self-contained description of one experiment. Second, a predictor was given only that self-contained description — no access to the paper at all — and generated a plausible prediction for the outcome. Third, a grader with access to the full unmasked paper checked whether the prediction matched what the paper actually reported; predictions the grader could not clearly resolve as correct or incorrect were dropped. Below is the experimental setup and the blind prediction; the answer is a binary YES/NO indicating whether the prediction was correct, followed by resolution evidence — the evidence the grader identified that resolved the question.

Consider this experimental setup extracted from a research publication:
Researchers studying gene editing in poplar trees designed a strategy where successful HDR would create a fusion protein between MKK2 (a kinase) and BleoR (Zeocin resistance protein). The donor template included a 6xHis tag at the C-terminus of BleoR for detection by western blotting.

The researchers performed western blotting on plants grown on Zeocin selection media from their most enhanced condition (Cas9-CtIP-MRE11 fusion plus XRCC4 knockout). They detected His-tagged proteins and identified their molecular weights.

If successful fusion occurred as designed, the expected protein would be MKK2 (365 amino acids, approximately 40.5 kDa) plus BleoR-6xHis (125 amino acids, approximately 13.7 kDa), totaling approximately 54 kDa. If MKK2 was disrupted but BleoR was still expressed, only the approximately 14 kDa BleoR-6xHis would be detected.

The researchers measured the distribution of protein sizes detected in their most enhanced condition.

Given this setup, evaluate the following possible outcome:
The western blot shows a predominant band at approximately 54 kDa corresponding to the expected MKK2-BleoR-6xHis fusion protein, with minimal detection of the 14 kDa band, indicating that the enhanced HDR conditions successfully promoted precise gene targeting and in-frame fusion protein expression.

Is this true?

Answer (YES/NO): YES